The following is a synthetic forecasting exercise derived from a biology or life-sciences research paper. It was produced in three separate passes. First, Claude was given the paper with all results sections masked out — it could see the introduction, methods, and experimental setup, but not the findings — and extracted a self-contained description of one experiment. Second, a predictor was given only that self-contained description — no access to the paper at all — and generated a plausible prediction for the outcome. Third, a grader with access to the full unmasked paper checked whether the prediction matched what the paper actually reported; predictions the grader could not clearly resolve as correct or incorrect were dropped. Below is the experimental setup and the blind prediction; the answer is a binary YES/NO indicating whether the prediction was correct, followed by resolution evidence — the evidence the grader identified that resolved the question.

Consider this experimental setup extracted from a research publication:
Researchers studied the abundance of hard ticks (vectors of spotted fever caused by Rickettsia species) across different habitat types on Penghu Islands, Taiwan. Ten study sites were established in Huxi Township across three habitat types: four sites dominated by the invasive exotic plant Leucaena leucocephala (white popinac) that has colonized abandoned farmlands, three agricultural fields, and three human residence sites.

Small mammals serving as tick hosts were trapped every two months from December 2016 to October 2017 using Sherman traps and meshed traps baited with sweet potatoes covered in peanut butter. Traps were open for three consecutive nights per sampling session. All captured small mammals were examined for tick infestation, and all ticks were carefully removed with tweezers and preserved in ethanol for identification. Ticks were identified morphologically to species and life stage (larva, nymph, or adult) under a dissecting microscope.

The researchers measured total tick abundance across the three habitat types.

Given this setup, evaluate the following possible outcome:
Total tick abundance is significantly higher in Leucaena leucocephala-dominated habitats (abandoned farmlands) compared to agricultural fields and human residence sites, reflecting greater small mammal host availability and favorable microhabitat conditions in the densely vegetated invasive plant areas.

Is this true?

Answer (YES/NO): NO